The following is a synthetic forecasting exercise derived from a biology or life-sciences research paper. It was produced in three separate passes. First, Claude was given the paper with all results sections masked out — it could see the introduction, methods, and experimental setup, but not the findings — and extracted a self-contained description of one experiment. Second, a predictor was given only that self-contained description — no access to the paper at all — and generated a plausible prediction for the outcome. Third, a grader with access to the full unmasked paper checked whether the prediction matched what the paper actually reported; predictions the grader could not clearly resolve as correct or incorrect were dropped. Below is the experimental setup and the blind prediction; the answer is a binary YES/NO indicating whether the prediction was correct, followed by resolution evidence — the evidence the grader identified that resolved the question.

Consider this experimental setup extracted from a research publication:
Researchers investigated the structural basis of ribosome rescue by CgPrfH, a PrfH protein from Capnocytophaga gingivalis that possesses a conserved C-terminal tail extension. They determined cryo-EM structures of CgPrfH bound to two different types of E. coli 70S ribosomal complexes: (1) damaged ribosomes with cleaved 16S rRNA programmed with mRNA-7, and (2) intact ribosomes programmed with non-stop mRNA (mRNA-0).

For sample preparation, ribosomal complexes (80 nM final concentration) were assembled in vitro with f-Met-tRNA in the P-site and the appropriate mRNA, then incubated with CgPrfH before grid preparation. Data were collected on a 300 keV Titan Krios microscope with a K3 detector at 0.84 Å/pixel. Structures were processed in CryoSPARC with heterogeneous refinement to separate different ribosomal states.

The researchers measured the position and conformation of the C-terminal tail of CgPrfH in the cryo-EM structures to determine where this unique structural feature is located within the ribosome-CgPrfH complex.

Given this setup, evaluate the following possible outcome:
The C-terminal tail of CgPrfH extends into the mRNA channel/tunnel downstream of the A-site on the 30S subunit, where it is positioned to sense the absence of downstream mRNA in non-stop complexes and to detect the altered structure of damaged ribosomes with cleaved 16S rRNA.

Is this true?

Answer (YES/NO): NO